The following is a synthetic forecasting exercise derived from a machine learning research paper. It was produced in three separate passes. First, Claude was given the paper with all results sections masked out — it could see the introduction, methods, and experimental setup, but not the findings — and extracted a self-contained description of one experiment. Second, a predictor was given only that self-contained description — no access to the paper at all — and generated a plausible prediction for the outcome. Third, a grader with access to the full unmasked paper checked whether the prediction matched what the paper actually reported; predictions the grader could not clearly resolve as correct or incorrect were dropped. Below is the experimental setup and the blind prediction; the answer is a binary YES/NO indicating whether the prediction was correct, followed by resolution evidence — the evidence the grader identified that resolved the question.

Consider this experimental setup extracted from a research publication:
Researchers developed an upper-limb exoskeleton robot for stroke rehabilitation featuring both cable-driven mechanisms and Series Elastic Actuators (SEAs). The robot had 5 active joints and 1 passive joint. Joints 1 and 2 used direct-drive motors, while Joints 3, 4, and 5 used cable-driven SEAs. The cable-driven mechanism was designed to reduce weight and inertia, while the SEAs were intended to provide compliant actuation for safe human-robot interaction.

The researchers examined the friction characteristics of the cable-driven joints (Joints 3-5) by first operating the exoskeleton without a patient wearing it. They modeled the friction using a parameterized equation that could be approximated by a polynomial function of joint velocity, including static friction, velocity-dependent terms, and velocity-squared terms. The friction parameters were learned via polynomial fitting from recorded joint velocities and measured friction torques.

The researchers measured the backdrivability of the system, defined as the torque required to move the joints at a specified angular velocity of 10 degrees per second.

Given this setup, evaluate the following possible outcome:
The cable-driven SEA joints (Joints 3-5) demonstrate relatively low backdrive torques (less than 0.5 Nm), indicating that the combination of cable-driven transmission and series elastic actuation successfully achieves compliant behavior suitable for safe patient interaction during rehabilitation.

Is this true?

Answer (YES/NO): NO